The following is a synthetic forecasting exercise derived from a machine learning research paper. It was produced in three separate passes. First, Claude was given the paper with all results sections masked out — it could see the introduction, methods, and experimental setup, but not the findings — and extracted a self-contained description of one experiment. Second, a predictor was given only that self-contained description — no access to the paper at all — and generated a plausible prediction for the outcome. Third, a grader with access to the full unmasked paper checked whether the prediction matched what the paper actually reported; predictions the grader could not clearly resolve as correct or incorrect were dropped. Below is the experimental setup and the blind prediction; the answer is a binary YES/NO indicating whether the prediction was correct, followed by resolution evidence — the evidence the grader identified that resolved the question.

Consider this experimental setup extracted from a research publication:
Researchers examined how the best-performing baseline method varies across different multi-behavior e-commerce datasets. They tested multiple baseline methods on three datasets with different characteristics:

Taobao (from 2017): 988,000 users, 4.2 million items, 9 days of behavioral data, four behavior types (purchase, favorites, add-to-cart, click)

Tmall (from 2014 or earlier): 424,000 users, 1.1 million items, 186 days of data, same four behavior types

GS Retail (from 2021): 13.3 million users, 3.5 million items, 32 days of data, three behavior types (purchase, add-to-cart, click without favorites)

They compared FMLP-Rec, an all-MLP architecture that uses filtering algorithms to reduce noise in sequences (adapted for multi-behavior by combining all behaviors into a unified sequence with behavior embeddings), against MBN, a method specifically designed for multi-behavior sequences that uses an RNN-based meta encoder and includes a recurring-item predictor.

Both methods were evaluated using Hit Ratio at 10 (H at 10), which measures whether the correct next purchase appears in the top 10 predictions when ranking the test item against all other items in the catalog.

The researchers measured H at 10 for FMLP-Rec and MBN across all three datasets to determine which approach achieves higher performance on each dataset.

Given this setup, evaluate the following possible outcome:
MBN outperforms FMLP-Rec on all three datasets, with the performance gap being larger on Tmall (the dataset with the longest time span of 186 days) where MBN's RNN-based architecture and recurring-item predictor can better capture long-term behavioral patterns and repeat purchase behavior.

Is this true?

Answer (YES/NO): NO